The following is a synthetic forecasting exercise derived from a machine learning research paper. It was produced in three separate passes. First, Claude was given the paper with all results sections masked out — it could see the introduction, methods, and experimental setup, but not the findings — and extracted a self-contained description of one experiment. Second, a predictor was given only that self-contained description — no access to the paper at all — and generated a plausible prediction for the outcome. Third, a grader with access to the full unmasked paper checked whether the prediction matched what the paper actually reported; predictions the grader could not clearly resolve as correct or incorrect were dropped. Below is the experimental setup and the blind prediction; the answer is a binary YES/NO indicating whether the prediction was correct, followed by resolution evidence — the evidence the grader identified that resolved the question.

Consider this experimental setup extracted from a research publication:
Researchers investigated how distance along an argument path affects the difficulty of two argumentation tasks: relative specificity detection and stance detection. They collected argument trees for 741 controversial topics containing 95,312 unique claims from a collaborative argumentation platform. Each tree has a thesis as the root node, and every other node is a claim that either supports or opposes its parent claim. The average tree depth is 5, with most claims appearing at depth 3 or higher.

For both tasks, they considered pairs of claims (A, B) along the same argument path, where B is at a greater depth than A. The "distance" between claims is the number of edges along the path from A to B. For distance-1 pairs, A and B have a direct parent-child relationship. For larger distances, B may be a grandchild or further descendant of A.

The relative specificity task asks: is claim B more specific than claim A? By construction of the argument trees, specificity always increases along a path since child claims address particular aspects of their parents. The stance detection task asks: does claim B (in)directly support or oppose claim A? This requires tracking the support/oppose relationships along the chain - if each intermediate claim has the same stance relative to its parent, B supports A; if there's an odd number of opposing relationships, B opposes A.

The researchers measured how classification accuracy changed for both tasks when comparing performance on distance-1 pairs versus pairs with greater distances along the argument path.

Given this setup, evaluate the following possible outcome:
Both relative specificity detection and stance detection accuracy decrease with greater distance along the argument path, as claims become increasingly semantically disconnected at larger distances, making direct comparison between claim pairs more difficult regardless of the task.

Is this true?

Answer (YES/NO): NO